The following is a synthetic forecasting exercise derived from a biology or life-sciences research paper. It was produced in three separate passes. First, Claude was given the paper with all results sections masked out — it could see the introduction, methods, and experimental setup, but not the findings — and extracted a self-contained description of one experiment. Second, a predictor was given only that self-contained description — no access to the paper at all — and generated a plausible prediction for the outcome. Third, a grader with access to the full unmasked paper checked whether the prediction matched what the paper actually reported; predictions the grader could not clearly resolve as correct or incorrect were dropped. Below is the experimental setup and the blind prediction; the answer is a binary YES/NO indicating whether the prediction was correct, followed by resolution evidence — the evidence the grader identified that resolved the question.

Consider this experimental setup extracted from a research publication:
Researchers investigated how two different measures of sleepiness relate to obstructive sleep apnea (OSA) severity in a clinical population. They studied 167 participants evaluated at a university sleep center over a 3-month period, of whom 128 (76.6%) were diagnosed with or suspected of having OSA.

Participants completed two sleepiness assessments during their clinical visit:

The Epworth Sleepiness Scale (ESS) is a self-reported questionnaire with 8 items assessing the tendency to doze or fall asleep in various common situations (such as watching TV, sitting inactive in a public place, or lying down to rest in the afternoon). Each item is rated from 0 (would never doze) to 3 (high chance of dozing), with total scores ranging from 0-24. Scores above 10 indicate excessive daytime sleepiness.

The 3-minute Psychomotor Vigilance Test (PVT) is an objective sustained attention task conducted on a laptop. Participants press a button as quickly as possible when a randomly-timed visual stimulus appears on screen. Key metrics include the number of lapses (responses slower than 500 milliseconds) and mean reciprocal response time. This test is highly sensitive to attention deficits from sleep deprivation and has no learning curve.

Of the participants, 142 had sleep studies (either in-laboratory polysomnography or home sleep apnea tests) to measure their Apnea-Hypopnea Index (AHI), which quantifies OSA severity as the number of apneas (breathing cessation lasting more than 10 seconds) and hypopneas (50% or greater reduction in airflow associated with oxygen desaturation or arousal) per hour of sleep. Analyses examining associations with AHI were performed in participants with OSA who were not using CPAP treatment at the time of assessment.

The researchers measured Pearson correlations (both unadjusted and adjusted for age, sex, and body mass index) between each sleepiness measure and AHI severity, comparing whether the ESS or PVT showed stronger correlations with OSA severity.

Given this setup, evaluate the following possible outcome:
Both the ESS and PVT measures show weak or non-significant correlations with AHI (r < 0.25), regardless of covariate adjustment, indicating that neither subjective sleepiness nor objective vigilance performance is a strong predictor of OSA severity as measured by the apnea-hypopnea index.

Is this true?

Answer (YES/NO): NO